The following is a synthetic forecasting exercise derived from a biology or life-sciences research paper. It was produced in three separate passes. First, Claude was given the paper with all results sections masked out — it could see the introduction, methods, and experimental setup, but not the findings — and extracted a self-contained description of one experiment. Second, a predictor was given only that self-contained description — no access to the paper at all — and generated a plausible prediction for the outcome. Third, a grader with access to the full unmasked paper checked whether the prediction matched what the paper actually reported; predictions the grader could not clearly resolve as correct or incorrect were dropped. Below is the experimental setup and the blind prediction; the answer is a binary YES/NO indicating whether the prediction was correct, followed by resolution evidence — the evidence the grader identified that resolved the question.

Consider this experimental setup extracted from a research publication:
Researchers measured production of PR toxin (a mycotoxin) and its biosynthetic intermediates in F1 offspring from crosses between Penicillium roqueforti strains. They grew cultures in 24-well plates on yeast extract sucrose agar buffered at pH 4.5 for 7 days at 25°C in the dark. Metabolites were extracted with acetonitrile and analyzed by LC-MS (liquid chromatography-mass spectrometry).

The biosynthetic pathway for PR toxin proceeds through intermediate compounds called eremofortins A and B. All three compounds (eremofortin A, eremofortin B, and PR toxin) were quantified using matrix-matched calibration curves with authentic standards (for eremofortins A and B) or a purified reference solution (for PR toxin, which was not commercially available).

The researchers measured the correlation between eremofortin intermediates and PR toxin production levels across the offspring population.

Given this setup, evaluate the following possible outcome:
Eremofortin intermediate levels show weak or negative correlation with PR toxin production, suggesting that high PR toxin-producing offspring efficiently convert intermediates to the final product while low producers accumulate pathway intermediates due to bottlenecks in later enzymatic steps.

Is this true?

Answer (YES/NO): YES